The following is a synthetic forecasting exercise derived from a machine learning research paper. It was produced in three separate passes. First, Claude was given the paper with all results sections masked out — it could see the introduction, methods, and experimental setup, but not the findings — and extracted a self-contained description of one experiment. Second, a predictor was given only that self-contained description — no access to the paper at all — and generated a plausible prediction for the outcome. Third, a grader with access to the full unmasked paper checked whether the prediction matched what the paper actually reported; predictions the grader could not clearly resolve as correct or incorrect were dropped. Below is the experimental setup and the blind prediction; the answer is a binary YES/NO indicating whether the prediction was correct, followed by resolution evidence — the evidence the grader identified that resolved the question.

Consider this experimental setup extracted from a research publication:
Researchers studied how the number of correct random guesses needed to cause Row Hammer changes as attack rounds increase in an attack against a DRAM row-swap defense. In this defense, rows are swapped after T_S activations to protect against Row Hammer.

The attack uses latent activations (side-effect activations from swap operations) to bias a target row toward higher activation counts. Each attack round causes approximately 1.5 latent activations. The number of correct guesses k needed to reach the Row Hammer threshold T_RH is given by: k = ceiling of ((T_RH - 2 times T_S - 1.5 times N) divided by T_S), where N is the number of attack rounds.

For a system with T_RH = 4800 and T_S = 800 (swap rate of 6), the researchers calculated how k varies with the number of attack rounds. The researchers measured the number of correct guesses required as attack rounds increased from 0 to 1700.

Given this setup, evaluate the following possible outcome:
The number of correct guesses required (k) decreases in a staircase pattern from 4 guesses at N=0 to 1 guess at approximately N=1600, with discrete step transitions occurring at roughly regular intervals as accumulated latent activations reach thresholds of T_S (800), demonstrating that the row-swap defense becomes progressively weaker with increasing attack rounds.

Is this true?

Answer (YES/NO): NO